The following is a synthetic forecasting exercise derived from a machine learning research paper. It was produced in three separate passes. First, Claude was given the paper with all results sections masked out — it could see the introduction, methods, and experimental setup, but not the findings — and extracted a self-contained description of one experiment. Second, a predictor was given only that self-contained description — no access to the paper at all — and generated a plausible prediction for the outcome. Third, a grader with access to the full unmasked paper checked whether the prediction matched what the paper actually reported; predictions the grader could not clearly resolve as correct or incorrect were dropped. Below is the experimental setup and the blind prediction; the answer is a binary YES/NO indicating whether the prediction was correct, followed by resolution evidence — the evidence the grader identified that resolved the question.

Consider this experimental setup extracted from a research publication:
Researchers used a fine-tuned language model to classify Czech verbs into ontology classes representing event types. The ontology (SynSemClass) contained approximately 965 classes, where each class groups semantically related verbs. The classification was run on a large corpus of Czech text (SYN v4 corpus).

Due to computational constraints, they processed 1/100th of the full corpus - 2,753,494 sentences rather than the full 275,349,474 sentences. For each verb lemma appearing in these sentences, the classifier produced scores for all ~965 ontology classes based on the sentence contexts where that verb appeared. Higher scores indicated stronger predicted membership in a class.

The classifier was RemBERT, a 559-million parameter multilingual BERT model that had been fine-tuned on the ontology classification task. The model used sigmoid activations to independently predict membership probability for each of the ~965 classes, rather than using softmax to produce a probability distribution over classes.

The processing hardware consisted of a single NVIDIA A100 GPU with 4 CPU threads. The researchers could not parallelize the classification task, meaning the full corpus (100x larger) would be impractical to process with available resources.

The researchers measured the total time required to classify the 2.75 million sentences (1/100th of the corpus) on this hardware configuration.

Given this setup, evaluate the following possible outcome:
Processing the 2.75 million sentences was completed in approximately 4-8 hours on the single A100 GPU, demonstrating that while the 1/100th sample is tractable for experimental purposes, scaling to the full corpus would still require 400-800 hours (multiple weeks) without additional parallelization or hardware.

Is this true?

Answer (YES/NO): NO